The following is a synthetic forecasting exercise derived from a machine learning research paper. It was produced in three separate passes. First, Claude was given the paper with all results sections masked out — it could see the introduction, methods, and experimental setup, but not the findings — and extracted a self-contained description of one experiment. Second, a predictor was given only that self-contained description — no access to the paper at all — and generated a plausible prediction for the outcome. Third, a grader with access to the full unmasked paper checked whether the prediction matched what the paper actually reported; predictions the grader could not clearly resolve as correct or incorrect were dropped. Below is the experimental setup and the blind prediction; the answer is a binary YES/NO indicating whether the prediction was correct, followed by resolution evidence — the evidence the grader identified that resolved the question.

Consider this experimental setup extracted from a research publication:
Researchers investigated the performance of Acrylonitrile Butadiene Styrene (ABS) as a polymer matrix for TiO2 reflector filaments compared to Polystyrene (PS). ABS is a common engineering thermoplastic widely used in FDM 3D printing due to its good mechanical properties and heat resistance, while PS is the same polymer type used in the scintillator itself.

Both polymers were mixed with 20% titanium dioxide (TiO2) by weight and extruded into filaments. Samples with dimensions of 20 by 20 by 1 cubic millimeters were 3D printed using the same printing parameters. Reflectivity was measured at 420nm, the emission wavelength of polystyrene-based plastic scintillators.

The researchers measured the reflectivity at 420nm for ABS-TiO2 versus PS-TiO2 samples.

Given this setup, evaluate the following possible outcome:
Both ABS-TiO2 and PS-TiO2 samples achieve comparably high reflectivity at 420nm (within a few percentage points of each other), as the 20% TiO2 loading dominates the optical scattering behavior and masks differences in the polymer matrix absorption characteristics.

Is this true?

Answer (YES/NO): NO